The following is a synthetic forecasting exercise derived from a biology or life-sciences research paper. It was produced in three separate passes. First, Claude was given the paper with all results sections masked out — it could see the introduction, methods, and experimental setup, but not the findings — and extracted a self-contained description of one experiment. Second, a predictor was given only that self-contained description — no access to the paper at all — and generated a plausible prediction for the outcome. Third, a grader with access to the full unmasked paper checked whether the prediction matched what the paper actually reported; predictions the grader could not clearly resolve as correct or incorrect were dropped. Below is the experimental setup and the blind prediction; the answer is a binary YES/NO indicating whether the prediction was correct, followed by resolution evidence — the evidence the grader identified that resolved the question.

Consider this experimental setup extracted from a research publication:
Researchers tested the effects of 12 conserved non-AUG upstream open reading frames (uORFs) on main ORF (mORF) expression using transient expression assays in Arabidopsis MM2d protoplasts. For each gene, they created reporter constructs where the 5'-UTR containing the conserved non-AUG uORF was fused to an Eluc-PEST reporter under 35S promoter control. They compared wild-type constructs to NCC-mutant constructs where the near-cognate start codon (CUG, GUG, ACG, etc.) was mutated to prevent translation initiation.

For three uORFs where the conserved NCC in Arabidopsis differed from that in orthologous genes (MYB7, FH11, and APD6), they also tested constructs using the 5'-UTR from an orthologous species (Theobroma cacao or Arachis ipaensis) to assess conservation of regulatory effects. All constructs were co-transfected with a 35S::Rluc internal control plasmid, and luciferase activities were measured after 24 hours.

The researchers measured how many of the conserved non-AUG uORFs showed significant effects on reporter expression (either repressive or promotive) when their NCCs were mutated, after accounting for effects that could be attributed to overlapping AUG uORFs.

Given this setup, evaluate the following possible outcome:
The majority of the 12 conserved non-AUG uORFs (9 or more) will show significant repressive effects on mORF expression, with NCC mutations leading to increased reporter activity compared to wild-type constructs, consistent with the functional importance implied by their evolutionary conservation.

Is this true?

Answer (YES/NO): NO